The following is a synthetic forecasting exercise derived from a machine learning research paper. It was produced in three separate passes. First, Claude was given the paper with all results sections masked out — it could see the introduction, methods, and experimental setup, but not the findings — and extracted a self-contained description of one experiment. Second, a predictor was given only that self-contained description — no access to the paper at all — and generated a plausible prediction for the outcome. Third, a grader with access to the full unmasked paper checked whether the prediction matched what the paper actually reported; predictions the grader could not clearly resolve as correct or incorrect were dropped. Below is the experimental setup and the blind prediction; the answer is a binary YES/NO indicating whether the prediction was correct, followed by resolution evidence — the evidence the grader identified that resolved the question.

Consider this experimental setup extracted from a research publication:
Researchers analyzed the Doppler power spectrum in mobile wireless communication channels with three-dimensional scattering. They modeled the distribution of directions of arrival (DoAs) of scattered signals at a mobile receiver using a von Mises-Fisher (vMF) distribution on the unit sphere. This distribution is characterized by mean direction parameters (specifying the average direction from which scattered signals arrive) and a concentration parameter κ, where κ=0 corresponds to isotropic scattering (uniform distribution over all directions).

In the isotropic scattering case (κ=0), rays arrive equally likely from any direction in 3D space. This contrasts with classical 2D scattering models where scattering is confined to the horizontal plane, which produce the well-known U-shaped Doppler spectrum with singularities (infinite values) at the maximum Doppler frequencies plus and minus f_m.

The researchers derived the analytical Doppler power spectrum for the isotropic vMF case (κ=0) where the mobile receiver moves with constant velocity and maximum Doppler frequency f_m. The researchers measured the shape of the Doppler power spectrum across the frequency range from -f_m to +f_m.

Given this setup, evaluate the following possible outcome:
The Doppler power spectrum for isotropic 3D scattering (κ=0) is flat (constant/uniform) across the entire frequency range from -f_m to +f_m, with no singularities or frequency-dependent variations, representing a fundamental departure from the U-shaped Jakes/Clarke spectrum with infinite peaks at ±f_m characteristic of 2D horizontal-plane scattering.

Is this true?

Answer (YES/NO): YES